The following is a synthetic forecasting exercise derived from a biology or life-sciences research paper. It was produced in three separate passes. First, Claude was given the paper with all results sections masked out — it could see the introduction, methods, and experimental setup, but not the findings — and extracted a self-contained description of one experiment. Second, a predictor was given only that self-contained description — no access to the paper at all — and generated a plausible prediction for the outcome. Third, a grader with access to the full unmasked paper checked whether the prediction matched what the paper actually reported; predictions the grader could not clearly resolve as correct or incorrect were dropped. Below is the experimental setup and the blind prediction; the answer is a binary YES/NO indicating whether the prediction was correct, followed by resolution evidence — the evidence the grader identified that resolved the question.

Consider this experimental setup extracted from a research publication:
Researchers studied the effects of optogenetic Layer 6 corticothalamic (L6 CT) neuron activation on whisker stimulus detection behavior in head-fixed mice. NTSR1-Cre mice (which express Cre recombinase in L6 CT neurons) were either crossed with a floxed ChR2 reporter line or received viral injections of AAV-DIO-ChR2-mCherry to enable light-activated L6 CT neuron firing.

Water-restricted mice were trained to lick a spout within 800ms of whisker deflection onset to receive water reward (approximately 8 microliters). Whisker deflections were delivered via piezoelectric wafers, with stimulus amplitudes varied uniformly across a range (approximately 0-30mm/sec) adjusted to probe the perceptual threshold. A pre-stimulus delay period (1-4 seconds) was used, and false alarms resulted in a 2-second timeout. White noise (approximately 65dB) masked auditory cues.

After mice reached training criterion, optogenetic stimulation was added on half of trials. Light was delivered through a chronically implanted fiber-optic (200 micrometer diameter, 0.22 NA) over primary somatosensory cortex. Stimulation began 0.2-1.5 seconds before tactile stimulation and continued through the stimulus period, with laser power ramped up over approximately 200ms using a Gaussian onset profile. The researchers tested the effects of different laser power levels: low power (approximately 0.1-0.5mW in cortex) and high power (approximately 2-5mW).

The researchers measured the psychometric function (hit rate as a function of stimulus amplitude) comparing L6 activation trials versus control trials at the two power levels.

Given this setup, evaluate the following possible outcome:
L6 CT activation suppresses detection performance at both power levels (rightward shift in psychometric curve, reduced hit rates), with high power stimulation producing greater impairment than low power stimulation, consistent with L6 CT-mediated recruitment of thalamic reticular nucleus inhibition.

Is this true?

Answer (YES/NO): NO